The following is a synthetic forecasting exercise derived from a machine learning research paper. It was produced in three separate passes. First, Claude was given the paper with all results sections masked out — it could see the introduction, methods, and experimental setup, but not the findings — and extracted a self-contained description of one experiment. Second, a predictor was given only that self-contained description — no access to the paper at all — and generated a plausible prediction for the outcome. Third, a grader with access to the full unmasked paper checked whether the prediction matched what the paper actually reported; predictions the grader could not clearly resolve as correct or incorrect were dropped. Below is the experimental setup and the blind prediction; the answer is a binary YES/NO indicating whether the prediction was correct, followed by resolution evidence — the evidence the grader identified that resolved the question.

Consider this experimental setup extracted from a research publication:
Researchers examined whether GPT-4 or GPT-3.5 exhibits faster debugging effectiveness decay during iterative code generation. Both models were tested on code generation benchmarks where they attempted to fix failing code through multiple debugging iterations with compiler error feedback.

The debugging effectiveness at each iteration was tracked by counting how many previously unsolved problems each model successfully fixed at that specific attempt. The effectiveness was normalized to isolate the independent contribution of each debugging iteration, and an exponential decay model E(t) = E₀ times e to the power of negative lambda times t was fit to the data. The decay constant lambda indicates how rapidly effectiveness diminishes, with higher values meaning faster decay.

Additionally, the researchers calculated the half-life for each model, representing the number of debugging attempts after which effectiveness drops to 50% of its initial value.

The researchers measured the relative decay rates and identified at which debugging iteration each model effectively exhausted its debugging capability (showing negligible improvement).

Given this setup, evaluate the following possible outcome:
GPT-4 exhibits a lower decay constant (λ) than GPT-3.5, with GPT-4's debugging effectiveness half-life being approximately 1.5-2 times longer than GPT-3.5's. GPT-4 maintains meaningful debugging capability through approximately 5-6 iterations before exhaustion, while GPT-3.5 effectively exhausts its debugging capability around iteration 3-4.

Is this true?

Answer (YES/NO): NO